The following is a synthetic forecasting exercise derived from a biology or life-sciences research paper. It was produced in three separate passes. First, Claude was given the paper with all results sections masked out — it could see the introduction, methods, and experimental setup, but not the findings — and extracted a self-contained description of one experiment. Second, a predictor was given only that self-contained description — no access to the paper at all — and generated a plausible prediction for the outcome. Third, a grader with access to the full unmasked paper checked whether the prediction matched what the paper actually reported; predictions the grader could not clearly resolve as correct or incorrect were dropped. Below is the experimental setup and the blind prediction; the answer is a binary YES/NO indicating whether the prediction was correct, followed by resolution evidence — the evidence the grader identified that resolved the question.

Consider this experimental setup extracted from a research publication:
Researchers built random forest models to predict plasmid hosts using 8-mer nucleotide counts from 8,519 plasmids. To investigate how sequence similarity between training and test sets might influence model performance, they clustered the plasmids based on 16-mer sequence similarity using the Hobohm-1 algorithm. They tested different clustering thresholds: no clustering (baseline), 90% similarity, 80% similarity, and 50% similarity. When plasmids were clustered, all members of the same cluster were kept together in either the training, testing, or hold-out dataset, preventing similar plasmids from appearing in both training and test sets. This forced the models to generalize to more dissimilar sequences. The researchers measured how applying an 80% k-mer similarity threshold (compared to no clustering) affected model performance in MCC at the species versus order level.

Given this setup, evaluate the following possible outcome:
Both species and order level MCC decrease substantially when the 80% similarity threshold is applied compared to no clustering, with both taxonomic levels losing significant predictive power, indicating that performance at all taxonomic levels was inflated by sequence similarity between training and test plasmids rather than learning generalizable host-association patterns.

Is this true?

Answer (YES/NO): NO